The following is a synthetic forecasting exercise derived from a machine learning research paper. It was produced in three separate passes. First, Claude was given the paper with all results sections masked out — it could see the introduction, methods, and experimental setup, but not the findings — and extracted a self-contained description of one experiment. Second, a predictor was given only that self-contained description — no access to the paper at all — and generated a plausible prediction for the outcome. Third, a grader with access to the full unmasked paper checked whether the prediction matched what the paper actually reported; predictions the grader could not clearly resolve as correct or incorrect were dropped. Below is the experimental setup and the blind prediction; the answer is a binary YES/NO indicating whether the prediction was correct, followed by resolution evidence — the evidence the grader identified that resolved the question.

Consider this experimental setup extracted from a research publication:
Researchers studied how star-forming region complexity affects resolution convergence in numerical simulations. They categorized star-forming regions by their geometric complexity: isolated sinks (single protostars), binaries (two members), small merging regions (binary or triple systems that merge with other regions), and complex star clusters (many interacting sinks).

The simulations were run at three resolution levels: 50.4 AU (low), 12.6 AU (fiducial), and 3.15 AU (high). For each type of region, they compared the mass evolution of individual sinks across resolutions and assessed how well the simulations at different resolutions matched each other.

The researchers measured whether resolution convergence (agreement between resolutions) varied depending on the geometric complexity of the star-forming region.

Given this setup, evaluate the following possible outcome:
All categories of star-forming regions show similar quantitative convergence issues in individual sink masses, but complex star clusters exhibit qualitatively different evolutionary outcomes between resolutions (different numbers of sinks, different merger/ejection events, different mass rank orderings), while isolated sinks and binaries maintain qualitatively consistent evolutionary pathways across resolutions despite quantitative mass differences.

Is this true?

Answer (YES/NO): NO